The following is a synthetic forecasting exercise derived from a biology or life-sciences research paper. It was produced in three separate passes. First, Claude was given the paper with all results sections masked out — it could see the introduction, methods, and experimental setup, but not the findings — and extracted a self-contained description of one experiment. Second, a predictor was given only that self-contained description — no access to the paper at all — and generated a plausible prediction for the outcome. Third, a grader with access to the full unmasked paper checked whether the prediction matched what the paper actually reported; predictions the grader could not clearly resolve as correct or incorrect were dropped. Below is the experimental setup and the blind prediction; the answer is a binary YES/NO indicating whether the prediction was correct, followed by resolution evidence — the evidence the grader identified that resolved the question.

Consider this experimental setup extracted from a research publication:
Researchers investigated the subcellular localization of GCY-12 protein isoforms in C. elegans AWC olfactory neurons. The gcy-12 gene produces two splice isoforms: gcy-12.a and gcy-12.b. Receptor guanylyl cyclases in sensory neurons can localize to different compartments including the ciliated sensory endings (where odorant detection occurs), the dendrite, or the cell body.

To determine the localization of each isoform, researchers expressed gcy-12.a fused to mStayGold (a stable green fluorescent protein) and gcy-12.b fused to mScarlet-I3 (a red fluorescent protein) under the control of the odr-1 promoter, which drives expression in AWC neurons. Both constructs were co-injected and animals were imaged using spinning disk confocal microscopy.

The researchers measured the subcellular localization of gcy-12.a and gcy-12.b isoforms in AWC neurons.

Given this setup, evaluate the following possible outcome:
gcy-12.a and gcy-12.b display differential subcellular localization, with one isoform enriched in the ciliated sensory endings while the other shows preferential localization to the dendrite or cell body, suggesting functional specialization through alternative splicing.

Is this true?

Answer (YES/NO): NO